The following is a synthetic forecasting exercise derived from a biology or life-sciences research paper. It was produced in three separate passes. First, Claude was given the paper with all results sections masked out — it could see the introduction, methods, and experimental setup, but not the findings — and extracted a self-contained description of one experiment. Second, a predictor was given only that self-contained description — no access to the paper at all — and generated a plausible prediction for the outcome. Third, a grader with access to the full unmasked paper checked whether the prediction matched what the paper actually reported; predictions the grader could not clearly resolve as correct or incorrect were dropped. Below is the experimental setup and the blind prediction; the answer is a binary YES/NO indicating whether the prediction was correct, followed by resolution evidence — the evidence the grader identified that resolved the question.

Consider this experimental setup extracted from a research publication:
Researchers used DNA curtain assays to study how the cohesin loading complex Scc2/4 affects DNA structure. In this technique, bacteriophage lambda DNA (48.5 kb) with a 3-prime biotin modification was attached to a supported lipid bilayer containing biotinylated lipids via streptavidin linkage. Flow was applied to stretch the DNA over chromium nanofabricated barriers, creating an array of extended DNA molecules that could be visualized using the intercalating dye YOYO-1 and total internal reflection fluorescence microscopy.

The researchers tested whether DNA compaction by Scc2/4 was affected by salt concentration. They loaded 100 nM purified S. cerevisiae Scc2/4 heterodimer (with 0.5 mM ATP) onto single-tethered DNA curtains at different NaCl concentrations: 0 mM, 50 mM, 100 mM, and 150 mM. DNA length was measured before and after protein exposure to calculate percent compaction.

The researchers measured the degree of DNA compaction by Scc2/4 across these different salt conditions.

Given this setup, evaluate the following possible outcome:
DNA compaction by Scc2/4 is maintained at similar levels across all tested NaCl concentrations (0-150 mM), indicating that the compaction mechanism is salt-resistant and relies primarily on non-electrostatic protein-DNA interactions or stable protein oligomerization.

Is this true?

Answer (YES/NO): NO